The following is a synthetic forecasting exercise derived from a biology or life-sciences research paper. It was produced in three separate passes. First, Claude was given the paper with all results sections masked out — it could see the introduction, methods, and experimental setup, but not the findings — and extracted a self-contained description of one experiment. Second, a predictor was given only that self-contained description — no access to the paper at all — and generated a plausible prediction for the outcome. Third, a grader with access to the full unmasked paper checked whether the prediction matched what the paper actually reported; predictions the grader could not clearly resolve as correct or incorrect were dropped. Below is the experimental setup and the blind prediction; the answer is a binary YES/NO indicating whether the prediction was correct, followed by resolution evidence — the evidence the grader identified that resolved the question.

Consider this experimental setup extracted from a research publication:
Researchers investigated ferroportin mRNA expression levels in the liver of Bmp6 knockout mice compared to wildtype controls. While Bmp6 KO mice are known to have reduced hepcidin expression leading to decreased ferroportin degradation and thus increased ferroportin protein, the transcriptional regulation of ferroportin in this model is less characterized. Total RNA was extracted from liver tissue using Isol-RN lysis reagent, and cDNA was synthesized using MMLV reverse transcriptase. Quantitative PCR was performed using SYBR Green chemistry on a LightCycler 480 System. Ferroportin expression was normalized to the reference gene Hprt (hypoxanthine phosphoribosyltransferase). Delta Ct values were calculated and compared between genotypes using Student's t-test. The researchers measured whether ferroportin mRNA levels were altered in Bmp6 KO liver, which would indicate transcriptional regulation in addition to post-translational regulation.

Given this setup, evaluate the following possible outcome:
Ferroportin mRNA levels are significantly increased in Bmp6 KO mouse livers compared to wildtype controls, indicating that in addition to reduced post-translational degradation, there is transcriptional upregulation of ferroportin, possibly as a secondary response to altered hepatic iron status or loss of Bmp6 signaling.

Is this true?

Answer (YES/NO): NO